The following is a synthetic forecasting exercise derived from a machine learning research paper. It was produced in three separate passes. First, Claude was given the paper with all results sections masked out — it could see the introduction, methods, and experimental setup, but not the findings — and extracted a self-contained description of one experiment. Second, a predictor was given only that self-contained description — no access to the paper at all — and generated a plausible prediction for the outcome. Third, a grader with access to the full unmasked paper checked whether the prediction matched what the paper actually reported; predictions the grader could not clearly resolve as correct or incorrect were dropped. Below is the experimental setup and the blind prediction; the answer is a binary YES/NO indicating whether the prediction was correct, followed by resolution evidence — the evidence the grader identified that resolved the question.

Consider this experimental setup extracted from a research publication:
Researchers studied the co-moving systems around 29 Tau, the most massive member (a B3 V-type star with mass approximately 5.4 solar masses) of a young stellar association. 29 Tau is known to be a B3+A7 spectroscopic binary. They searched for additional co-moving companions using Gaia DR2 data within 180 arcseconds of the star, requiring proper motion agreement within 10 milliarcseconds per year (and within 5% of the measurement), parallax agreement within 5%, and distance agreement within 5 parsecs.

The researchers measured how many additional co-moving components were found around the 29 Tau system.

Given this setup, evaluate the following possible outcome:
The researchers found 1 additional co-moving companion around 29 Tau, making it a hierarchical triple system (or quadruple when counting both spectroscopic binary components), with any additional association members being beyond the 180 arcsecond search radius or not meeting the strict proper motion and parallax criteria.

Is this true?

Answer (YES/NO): NO